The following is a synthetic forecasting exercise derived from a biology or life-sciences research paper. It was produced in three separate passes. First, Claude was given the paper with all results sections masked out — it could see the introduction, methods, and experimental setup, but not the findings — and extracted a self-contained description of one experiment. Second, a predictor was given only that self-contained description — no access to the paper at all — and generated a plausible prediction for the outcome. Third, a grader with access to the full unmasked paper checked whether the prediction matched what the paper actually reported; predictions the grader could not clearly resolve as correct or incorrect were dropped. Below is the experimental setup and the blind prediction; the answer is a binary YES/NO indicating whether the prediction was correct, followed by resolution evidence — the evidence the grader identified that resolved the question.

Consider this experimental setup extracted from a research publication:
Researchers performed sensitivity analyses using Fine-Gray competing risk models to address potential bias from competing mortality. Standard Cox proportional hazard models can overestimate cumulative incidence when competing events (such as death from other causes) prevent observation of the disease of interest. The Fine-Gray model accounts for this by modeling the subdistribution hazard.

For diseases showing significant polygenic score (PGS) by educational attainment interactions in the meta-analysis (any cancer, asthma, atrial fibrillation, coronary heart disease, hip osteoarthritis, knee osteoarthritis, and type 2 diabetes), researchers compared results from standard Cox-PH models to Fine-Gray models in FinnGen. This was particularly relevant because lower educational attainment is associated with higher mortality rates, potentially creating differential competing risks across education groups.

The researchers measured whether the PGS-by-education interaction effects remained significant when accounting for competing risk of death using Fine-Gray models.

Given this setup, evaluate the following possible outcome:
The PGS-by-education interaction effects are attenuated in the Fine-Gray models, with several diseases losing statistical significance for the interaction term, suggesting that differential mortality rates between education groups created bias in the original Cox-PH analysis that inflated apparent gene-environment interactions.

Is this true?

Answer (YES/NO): NO